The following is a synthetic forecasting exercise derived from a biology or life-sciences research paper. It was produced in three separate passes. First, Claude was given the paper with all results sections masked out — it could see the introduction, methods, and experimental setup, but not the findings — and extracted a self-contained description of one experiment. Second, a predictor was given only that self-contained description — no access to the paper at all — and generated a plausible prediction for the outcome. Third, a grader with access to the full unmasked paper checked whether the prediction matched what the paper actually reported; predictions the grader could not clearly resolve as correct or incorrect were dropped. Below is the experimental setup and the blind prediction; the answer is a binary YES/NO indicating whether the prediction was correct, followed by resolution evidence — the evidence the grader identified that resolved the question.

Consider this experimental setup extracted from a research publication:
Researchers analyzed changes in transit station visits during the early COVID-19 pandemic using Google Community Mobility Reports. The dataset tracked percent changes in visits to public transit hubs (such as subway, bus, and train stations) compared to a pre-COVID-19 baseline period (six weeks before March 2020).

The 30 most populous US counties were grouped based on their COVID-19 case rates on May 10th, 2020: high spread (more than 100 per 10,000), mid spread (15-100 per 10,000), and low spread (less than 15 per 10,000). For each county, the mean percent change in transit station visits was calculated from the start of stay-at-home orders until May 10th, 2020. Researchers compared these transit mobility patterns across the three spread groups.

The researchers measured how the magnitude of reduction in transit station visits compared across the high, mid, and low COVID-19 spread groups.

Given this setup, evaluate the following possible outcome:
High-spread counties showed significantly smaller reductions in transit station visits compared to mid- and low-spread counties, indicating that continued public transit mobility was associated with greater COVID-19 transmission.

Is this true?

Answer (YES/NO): NO